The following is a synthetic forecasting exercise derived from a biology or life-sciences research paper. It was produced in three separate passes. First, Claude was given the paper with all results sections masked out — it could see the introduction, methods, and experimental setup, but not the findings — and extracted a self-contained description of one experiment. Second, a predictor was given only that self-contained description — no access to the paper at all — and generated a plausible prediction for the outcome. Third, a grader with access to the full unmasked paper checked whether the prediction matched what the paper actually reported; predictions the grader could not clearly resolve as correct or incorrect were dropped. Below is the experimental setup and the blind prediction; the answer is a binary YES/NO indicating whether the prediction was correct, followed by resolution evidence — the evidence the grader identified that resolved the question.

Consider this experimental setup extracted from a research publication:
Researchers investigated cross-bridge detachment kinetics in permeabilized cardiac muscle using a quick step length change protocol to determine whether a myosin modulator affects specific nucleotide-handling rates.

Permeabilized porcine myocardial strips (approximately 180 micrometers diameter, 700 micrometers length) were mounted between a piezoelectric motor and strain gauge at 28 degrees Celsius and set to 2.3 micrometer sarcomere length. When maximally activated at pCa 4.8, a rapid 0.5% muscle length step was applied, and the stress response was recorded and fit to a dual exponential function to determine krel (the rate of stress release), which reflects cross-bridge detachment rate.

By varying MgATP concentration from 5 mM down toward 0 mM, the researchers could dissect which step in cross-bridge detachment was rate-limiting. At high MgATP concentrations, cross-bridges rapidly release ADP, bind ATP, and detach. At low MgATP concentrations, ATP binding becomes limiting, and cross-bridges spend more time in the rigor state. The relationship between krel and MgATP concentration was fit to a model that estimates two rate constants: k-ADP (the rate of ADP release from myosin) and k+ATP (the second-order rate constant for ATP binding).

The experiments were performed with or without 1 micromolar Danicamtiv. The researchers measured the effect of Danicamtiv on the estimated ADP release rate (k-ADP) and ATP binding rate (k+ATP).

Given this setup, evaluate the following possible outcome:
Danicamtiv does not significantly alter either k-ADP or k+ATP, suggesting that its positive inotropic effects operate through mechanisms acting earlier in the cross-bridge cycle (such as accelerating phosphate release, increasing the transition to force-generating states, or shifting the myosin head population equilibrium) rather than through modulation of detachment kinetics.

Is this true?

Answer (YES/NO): NO